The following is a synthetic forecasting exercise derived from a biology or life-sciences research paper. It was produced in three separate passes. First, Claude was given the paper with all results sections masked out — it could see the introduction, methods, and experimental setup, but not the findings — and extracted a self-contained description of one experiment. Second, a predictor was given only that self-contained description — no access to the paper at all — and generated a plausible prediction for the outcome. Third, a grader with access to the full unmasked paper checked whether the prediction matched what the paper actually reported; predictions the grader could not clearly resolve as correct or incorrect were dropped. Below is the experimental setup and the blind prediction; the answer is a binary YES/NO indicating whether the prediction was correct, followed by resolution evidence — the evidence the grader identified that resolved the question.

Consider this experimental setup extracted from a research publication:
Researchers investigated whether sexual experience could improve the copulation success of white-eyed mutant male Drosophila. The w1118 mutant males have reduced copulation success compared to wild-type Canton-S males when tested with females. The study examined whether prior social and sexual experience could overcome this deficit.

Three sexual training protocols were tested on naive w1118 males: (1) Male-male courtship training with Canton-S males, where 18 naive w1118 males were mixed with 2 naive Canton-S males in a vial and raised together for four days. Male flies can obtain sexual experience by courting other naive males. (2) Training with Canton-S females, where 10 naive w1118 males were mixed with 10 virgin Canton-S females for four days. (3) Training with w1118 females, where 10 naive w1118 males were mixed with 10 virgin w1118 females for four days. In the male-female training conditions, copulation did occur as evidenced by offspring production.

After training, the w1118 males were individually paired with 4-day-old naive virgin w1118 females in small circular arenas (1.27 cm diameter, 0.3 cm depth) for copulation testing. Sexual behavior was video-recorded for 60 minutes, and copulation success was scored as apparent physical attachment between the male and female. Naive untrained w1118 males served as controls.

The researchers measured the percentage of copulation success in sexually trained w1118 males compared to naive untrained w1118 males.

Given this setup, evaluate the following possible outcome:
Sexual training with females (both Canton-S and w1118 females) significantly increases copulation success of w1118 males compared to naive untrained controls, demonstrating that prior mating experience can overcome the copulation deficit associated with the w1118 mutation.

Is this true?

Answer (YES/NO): NO